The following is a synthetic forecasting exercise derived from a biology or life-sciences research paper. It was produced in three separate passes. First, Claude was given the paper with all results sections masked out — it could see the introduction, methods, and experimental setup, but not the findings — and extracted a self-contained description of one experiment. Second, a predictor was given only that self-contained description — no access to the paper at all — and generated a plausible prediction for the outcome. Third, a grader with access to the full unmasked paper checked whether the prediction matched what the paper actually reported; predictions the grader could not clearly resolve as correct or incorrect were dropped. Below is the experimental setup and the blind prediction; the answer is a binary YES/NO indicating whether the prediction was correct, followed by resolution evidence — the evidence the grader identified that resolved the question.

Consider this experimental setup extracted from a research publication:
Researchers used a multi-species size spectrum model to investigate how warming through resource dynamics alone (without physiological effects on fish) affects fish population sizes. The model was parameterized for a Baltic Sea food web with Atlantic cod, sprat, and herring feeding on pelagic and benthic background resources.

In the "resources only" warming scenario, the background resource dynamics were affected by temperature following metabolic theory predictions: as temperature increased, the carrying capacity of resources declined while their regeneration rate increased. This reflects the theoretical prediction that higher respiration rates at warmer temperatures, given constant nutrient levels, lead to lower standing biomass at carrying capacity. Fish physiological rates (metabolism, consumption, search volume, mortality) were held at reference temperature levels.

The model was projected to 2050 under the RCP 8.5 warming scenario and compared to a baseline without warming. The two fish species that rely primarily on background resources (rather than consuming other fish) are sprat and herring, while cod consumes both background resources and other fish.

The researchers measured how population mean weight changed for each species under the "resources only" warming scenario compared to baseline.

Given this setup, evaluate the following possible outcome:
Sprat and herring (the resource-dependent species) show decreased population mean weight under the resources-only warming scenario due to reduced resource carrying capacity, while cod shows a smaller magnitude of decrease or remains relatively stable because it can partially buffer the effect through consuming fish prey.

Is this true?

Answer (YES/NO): NO